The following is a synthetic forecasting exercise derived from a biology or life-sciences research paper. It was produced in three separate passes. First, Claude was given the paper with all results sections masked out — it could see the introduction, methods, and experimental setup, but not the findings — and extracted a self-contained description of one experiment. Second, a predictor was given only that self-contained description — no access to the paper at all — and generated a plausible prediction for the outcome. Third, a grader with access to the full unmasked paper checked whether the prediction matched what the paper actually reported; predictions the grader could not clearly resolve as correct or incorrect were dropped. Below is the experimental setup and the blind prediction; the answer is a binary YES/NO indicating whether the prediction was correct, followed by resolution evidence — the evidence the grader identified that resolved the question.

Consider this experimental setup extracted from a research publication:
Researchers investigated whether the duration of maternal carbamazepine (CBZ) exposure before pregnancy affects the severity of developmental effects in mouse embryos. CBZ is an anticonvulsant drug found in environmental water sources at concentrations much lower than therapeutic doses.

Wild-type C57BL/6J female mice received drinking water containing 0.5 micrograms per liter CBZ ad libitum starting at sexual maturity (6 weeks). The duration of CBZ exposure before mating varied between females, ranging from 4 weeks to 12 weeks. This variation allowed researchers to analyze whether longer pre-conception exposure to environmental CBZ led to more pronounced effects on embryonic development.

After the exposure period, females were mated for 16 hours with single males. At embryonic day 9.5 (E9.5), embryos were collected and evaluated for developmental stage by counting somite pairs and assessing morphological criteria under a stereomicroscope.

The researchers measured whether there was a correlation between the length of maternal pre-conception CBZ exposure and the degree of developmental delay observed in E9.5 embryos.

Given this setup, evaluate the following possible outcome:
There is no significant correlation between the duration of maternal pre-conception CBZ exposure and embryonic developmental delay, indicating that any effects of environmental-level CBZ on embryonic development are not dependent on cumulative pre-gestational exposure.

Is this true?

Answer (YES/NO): YES